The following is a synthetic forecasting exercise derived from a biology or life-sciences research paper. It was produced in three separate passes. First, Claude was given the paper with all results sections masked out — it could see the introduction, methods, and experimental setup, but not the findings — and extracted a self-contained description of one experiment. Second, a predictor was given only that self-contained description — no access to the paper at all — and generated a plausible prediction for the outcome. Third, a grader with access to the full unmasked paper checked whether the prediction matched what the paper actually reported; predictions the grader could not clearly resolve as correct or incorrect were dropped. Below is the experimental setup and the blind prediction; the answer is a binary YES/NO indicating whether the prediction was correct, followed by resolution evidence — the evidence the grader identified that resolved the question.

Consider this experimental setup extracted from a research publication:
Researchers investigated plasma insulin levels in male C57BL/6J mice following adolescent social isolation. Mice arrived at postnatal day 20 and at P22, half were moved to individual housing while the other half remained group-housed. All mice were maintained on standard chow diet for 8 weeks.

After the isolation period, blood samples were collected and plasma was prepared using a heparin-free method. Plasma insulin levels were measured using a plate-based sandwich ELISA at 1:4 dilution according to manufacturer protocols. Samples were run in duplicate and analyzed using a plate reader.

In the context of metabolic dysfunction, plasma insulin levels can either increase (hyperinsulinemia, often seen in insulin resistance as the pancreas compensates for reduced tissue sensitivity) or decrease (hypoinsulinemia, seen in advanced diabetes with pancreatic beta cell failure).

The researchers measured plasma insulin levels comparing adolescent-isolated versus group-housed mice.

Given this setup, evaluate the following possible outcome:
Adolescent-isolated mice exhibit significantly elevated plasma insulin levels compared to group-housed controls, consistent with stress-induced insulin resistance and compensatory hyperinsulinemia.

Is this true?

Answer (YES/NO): NO